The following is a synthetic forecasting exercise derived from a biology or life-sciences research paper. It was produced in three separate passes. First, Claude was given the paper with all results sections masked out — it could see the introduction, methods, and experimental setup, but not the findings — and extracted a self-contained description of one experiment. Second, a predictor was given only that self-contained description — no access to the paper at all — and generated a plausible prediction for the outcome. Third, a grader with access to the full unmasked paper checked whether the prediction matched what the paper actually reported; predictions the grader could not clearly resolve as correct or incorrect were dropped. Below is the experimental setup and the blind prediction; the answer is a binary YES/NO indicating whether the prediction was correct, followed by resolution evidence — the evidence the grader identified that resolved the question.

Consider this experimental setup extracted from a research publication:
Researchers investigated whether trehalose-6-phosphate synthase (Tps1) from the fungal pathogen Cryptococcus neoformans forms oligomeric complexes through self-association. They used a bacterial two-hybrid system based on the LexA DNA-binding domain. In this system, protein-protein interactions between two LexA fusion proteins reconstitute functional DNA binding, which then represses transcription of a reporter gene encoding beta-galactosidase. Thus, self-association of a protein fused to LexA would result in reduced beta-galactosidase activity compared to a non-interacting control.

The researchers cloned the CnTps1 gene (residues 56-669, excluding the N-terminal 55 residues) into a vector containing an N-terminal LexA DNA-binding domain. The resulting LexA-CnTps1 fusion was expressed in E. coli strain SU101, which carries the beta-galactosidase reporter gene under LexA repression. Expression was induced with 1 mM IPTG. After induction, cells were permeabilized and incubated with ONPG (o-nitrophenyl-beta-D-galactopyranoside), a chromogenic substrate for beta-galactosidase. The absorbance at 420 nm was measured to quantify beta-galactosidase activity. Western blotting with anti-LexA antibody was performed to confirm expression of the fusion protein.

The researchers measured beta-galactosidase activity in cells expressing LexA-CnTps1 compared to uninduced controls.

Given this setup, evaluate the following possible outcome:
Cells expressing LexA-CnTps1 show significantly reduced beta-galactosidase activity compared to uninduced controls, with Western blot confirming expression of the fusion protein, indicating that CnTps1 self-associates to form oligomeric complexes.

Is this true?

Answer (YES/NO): YES